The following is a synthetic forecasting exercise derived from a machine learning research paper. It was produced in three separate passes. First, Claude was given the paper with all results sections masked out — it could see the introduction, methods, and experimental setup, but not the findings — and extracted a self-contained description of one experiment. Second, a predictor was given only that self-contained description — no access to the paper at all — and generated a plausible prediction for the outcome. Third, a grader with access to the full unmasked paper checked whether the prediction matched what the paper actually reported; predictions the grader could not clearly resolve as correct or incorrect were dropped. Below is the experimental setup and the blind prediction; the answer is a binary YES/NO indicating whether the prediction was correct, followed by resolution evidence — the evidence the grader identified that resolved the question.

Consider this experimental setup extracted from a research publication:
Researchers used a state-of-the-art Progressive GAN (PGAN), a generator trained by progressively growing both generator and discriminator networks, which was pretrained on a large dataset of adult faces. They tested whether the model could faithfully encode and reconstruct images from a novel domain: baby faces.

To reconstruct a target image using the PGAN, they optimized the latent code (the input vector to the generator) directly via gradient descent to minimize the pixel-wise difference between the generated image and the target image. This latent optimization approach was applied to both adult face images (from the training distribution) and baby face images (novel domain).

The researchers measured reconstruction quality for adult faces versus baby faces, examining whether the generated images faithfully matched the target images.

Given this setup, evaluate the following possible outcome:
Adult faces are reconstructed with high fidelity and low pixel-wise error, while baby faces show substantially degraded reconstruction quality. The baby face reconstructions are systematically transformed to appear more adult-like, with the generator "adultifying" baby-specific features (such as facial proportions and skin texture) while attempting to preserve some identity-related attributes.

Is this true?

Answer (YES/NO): YES